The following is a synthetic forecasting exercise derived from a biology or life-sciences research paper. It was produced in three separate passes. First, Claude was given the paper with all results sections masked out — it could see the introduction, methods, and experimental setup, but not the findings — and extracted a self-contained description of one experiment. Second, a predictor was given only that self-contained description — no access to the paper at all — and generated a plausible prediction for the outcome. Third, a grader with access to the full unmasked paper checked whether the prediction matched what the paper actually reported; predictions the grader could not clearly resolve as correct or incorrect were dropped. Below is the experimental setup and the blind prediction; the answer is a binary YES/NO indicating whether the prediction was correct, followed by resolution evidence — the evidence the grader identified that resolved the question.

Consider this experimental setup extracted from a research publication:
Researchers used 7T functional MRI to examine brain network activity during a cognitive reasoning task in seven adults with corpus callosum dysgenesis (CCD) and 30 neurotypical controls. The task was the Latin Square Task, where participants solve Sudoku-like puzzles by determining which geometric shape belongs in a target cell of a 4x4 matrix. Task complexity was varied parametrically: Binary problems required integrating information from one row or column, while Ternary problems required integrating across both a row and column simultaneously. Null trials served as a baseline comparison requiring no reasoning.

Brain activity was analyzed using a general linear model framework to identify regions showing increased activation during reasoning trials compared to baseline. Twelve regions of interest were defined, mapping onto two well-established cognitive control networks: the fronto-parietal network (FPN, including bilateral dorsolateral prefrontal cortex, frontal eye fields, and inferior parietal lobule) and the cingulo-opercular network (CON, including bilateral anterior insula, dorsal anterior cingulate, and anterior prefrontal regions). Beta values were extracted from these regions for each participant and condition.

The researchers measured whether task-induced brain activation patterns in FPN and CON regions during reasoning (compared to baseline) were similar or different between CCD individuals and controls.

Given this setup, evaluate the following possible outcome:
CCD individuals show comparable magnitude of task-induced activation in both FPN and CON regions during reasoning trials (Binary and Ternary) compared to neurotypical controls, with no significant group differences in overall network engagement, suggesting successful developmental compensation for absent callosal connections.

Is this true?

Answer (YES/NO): NO